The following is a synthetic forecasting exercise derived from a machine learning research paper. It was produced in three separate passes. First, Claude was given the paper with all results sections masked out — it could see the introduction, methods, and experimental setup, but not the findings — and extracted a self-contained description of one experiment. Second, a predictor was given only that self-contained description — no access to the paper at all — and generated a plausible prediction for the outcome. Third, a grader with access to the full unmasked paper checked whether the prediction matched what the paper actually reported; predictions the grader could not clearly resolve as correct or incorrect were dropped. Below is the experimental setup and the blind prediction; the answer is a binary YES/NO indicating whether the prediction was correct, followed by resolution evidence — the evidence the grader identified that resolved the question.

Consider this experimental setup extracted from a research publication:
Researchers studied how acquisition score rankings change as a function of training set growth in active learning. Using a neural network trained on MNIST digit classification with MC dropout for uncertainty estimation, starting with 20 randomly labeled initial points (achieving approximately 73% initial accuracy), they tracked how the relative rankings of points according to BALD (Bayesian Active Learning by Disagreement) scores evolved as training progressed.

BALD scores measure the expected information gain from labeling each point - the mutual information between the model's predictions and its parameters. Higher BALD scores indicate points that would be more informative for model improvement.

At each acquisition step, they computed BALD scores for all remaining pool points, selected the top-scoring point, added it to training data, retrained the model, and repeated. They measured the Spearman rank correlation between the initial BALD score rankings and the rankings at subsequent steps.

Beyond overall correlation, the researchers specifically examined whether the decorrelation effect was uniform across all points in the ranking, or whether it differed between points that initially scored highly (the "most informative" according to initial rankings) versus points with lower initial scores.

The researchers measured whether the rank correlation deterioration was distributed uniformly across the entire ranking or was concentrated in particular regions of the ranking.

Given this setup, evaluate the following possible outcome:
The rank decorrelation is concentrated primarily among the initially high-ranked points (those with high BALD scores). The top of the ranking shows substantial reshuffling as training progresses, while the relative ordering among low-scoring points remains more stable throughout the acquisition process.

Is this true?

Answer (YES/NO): YES